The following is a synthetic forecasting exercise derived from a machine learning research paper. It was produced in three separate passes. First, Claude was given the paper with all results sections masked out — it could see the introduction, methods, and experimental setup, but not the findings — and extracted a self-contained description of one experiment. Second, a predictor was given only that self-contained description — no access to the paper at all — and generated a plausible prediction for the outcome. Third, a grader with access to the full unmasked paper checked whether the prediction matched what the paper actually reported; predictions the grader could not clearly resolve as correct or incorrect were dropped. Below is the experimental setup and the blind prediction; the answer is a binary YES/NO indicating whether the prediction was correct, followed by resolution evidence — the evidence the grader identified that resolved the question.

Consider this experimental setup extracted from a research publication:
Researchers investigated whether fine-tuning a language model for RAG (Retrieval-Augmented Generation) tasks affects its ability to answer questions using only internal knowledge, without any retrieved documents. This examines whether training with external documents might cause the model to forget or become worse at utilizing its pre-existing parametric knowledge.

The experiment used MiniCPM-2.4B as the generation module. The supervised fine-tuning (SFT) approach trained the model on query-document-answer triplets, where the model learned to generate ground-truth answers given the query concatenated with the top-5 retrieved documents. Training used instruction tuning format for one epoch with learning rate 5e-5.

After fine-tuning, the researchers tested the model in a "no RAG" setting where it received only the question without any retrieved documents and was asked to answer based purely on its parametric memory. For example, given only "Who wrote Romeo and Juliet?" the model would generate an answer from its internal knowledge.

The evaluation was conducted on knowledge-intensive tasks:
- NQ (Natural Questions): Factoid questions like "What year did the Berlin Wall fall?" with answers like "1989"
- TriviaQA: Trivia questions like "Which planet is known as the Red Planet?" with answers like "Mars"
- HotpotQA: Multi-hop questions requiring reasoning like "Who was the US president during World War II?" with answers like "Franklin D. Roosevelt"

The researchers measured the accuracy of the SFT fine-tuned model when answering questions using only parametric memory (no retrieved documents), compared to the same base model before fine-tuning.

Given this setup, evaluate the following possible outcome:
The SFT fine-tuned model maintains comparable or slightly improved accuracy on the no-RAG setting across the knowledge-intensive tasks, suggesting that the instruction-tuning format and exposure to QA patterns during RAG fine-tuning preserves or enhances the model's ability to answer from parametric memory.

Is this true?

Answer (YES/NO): NO